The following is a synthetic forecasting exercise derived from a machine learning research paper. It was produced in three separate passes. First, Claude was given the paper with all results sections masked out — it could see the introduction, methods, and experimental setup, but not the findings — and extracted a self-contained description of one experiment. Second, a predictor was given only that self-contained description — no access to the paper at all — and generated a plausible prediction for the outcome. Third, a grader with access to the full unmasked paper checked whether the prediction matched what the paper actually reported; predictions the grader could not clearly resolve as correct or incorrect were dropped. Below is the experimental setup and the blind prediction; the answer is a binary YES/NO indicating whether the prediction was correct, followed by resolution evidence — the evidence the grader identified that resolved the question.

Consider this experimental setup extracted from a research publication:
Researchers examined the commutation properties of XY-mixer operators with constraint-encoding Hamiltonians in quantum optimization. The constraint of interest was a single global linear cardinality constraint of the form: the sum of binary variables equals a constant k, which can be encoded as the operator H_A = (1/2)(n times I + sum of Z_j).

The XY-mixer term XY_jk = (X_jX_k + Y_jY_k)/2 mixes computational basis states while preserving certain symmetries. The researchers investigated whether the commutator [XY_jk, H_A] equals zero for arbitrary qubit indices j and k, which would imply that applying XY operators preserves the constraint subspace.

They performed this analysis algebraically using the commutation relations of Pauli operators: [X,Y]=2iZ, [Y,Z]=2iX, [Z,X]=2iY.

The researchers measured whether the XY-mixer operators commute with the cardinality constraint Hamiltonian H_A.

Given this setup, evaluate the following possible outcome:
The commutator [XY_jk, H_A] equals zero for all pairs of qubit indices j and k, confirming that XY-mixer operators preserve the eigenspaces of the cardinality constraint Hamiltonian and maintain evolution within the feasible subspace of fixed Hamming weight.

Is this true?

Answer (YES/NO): YES